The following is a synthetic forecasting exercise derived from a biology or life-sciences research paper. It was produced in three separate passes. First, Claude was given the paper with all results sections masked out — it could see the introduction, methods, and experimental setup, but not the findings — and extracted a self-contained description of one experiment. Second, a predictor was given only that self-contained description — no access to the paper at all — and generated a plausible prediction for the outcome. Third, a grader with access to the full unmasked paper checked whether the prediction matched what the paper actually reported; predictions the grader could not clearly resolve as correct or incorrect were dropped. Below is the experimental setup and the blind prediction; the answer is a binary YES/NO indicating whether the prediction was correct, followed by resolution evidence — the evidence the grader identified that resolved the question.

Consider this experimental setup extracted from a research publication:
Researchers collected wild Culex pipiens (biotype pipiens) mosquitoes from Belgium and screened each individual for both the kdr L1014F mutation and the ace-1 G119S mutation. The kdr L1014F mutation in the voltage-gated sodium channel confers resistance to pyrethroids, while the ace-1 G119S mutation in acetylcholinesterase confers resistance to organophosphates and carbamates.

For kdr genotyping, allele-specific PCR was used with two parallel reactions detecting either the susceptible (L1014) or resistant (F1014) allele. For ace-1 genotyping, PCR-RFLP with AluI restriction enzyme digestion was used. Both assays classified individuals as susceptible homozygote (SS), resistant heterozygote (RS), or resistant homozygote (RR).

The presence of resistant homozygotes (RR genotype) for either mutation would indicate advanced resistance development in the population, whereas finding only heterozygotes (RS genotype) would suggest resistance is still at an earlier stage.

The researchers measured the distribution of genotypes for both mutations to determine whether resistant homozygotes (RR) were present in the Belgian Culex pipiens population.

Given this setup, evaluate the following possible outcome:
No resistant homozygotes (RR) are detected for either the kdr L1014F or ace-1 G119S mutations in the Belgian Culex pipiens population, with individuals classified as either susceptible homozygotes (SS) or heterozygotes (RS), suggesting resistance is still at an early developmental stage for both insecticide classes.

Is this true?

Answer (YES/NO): NO